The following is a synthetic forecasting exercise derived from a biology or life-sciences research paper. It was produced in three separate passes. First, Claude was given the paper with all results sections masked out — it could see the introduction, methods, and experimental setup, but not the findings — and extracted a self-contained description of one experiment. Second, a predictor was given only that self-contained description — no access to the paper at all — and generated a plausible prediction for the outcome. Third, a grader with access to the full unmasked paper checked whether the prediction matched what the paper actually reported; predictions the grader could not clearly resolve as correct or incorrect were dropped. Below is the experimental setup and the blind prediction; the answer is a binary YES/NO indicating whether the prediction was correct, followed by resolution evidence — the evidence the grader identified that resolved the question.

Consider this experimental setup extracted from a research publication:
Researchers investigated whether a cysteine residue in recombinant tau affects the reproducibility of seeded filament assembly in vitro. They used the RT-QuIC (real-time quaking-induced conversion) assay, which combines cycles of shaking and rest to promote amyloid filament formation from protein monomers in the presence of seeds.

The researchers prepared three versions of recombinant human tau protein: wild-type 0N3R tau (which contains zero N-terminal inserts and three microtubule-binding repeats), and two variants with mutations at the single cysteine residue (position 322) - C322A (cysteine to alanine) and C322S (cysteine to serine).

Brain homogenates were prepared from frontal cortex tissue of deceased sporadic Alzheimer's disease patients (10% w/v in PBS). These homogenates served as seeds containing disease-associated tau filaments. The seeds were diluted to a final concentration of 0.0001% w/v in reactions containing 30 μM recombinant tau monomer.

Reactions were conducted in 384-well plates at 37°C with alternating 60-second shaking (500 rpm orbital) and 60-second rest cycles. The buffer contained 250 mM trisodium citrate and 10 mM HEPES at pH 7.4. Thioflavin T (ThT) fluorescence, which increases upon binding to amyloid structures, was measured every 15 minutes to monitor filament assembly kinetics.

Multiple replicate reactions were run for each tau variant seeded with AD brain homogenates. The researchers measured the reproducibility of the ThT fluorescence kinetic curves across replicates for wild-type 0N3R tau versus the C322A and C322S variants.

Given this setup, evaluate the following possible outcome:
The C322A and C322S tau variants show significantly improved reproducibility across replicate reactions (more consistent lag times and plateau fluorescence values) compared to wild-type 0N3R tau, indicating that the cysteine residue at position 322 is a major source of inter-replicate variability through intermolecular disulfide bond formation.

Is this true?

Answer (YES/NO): NO